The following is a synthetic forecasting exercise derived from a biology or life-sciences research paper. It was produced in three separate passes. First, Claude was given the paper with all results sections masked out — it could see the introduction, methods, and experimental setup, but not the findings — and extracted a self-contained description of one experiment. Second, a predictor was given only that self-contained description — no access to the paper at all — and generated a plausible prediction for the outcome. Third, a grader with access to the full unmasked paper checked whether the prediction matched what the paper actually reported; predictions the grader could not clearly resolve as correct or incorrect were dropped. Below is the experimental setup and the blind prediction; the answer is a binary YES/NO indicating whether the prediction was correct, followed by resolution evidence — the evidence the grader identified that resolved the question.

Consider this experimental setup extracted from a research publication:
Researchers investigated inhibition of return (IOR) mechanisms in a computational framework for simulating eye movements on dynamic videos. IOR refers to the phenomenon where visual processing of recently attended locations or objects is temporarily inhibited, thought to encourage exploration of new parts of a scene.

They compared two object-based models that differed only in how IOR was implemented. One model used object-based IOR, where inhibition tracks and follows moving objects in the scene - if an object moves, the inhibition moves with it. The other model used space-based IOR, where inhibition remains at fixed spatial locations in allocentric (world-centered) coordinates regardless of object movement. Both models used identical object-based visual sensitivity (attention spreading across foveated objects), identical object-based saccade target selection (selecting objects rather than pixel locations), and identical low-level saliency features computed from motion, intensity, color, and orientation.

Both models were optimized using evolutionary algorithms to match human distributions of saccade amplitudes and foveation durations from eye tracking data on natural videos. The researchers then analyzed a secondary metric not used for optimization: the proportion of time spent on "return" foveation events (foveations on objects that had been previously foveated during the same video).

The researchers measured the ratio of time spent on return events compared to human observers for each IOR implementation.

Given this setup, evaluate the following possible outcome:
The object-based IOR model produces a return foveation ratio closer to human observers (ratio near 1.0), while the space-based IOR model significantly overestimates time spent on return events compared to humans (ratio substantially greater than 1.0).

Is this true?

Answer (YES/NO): NO